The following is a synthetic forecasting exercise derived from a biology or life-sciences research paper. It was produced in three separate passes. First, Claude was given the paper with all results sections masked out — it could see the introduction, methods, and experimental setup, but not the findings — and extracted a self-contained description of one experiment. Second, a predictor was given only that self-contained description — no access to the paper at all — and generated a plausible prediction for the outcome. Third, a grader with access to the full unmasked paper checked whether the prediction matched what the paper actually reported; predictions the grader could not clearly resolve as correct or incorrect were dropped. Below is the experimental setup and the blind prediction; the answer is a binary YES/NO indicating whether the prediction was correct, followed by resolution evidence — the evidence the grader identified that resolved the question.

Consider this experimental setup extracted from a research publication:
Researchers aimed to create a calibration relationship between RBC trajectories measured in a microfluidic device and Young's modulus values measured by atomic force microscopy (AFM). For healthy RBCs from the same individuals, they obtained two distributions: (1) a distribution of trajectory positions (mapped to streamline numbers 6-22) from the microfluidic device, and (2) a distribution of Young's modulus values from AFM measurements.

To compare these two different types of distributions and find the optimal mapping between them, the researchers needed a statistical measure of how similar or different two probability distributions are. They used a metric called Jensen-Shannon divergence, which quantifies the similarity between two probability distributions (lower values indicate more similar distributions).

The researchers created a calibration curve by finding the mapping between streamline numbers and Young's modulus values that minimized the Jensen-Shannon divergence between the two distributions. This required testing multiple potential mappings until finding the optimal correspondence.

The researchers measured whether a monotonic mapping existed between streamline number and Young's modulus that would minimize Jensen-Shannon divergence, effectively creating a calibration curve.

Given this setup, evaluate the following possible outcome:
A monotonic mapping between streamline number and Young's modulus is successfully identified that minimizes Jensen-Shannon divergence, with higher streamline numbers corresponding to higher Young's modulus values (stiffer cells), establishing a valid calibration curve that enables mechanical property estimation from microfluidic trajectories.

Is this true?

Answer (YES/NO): YES